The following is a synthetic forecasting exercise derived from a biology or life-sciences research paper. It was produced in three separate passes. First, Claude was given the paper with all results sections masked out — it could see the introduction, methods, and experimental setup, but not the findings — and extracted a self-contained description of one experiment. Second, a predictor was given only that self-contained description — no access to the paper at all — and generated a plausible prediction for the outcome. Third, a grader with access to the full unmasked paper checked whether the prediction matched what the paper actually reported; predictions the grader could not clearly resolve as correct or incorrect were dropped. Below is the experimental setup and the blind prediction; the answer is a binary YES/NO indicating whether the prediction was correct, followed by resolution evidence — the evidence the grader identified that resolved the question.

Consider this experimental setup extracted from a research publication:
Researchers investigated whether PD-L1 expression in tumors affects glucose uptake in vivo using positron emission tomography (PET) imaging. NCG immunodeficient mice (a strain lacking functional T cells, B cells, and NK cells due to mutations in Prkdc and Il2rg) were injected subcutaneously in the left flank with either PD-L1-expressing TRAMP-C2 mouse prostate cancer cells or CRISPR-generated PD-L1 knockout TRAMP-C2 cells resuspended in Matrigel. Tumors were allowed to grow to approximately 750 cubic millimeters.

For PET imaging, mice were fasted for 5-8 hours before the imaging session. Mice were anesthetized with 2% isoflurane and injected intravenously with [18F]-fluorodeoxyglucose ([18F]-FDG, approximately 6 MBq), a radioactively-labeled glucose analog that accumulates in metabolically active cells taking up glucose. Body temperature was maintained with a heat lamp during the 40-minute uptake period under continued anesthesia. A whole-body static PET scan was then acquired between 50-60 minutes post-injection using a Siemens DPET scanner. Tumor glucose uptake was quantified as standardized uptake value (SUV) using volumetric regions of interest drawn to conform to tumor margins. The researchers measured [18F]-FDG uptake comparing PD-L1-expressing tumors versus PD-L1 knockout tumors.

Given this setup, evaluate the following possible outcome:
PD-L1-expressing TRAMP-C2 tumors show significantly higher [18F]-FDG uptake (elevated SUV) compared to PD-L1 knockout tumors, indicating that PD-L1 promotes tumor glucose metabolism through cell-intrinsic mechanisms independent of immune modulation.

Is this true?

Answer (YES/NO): YES